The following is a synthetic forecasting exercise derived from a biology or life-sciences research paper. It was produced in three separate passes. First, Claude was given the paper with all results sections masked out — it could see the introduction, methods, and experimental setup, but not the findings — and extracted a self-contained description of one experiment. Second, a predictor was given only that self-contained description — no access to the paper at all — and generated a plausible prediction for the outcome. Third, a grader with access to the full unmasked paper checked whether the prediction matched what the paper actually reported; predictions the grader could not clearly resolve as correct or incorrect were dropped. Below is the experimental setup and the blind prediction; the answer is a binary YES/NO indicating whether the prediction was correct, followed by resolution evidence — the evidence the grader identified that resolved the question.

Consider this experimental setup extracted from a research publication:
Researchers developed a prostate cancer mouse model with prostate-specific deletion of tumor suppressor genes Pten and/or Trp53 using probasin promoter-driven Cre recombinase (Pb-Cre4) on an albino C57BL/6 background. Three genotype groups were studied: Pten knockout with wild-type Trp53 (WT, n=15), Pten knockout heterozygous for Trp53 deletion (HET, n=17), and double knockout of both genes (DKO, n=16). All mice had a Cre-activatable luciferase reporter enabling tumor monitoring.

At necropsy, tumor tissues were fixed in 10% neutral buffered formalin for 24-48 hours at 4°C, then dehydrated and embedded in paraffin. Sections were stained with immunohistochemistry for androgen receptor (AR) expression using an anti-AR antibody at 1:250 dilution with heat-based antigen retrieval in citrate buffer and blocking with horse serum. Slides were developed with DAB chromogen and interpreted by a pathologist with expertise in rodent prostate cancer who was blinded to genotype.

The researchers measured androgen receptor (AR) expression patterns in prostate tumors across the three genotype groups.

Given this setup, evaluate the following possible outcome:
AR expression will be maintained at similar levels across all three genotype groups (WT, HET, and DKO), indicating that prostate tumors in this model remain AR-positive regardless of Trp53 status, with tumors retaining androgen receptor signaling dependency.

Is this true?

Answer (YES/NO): NO